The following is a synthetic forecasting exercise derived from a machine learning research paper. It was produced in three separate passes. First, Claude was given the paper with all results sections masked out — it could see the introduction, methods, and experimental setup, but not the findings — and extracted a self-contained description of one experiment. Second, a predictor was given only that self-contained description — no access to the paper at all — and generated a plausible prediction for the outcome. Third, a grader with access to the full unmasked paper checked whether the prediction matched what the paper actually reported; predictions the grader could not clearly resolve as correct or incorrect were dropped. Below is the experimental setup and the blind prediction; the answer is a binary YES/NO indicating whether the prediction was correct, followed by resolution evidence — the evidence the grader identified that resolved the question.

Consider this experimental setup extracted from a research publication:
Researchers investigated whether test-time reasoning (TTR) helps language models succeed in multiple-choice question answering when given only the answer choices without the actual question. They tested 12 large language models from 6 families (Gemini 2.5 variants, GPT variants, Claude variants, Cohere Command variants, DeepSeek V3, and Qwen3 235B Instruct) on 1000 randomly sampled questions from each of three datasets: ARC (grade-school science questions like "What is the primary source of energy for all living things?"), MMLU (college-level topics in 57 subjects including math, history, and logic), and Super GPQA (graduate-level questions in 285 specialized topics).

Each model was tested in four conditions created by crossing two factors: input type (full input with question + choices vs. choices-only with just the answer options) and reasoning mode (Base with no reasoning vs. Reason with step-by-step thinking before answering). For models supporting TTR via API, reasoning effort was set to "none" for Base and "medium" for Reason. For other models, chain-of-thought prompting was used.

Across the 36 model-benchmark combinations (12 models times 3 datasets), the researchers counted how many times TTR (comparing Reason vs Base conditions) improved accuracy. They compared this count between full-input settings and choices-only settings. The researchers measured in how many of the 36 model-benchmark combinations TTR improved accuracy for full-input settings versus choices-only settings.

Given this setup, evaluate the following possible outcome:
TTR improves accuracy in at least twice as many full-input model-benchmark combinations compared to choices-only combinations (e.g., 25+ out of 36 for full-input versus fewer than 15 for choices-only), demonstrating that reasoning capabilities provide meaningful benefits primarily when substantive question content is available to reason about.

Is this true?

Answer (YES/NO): NO